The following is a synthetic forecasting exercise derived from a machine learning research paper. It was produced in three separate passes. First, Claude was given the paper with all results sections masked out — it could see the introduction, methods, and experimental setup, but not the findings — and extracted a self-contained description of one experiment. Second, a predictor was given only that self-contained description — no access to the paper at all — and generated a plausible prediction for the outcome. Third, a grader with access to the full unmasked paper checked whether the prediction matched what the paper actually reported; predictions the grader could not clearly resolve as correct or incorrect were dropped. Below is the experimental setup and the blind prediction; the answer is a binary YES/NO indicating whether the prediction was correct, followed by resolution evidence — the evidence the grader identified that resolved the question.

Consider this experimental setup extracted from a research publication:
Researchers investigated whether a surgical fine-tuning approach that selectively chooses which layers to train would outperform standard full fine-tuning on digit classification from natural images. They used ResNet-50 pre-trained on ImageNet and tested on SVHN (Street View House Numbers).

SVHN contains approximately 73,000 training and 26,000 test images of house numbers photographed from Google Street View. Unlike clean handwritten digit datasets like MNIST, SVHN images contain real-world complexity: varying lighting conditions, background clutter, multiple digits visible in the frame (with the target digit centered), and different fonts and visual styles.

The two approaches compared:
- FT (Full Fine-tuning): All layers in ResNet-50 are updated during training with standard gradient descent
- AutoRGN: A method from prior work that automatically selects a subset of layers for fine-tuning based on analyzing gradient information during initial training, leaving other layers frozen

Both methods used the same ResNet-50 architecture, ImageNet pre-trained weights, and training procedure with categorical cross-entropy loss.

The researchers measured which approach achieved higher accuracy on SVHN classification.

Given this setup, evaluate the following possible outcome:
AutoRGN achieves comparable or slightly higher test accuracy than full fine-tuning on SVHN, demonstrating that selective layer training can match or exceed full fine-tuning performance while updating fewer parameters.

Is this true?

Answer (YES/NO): YES